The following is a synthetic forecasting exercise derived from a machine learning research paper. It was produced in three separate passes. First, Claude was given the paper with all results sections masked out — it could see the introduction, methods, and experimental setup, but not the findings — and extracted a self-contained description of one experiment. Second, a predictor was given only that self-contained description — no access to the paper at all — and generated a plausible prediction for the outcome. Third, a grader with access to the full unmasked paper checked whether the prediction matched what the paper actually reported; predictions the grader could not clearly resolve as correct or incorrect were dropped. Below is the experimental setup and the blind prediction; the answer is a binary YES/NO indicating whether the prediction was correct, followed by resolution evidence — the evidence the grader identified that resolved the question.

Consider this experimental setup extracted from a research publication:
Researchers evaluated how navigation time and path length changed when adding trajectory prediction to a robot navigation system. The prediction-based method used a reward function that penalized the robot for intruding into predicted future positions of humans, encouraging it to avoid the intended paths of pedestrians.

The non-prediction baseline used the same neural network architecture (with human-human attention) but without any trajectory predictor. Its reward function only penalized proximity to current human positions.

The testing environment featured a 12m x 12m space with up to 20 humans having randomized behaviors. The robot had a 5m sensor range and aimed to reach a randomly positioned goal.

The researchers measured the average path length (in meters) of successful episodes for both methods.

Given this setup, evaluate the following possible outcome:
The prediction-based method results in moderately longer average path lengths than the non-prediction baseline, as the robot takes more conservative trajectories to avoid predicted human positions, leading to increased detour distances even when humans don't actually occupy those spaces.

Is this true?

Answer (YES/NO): YES